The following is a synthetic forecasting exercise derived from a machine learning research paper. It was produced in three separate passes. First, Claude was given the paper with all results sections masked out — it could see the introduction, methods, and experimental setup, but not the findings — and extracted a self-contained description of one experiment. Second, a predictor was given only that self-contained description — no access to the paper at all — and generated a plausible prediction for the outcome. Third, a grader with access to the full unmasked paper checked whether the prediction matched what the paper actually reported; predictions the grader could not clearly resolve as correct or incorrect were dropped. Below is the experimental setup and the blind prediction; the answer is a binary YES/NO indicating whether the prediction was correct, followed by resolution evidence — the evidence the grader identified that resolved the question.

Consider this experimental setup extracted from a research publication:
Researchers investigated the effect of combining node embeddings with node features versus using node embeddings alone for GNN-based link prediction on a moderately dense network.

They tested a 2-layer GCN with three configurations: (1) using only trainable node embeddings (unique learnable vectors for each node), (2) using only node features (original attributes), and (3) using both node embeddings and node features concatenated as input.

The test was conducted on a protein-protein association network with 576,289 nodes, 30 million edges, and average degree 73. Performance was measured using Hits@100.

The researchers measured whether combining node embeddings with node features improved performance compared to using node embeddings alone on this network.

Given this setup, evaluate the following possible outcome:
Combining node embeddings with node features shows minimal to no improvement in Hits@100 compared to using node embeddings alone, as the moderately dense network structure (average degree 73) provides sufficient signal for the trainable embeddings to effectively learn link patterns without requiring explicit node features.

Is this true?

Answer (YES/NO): NO